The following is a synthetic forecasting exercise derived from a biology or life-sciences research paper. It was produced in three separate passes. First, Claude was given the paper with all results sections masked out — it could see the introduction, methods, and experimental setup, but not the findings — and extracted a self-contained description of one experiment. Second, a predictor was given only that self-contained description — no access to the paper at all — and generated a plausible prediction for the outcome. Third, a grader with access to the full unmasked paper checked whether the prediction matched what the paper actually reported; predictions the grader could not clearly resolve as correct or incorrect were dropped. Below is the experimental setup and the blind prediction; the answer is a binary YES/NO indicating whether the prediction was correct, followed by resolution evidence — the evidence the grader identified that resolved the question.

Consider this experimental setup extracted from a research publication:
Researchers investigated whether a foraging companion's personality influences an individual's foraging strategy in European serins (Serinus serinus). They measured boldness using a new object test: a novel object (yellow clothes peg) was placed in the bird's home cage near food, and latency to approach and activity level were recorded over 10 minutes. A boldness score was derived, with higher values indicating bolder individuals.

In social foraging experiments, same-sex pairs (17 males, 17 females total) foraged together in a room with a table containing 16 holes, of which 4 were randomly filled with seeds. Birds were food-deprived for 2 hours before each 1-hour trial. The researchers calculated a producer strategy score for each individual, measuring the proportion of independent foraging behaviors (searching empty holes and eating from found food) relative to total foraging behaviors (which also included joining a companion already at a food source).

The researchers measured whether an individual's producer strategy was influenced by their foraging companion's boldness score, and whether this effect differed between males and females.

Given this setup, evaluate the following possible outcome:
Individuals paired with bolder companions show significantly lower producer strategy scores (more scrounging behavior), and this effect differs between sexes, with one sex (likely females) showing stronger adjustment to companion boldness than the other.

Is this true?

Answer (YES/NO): NO